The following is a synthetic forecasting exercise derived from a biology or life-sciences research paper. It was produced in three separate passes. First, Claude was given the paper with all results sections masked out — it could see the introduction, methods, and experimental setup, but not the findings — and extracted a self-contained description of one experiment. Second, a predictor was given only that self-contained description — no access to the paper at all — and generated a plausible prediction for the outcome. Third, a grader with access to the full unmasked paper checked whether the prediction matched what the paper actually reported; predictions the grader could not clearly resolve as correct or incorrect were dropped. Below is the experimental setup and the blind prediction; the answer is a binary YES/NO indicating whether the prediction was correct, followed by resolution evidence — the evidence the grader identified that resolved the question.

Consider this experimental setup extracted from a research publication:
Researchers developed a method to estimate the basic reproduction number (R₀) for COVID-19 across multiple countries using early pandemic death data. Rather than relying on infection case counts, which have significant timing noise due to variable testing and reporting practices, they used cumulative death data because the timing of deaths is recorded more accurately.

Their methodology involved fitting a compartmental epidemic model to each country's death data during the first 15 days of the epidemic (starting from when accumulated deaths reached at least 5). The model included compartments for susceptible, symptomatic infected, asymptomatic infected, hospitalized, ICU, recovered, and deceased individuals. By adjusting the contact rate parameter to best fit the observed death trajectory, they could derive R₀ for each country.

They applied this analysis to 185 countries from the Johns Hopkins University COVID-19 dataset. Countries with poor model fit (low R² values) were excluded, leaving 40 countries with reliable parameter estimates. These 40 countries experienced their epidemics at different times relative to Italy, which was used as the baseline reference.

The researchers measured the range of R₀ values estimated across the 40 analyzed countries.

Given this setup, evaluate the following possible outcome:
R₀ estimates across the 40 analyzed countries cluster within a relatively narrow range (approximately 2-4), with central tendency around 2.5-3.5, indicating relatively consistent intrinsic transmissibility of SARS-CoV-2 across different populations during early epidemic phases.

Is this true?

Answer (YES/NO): NO